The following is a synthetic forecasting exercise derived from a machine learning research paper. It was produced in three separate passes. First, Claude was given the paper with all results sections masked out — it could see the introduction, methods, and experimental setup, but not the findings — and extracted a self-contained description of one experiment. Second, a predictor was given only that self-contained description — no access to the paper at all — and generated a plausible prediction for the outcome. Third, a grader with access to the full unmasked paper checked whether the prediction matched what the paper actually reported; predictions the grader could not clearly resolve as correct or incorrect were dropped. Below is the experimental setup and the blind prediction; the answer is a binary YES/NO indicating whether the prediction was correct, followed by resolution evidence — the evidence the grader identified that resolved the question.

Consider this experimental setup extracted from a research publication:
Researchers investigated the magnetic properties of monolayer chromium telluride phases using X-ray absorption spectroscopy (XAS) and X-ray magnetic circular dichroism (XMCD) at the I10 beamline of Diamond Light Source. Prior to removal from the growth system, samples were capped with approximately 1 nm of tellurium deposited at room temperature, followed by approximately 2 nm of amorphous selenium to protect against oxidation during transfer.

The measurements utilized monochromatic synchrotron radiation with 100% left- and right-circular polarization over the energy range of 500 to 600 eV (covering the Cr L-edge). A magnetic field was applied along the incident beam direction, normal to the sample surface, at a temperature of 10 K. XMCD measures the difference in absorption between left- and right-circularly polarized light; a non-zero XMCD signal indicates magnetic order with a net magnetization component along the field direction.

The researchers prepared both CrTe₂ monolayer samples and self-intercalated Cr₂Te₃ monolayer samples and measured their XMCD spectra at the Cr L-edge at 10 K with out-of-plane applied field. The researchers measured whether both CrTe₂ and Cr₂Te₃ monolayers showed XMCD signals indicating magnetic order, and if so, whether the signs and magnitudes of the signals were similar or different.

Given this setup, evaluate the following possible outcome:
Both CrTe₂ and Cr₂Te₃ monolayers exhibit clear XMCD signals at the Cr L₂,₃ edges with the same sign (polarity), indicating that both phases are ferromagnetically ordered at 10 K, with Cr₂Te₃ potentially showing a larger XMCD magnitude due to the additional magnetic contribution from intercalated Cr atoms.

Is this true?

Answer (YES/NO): NO